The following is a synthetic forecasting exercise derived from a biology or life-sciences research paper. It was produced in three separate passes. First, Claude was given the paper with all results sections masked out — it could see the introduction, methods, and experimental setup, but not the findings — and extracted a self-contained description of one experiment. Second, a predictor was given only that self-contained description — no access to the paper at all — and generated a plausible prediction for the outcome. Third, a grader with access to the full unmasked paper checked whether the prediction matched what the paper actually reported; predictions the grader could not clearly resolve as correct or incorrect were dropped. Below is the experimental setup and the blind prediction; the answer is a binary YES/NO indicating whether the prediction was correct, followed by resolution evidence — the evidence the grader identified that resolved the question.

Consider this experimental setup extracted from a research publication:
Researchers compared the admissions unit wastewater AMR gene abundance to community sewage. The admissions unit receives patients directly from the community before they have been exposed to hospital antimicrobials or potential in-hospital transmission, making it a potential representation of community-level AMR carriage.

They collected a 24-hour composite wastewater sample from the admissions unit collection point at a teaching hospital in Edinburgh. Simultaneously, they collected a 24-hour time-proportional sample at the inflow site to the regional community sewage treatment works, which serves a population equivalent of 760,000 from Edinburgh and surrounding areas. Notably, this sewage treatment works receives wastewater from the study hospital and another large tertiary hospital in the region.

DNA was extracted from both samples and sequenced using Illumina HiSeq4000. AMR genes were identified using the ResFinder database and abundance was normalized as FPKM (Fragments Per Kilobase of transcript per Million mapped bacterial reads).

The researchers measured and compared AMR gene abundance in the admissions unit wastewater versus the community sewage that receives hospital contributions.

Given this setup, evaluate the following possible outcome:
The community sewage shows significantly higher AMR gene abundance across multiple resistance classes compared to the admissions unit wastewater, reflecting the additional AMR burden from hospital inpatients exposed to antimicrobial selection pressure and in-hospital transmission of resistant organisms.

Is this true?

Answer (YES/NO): YES